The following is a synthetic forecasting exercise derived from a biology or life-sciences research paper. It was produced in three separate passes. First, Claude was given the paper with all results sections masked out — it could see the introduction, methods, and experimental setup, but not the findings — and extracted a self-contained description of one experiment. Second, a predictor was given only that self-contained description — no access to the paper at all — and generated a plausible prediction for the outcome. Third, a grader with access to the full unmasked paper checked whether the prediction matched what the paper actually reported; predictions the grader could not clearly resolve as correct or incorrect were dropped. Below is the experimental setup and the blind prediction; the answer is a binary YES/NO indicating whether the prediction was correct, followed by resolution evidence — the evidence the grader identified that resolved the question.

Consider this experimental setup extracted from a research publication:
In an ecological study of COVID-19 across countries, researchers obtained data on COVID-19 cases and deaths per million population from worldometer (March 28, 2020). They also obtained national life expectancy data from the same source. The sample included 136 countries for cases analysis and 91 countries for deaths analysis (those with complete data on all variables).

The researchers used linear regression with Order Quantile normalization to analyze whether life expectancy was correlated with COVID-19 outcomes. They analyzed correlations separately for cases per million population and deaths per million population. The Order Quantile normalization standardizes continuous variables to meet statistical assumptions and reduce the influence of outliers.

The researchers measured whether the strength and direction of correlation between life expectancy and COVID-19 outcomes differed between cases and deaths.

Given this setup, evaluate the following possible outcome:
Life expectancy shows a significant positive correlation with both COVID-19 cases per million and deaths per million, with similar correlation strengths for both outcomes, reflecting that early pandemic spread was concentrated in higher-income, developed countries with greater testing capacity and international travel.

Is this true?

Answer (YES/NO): NO